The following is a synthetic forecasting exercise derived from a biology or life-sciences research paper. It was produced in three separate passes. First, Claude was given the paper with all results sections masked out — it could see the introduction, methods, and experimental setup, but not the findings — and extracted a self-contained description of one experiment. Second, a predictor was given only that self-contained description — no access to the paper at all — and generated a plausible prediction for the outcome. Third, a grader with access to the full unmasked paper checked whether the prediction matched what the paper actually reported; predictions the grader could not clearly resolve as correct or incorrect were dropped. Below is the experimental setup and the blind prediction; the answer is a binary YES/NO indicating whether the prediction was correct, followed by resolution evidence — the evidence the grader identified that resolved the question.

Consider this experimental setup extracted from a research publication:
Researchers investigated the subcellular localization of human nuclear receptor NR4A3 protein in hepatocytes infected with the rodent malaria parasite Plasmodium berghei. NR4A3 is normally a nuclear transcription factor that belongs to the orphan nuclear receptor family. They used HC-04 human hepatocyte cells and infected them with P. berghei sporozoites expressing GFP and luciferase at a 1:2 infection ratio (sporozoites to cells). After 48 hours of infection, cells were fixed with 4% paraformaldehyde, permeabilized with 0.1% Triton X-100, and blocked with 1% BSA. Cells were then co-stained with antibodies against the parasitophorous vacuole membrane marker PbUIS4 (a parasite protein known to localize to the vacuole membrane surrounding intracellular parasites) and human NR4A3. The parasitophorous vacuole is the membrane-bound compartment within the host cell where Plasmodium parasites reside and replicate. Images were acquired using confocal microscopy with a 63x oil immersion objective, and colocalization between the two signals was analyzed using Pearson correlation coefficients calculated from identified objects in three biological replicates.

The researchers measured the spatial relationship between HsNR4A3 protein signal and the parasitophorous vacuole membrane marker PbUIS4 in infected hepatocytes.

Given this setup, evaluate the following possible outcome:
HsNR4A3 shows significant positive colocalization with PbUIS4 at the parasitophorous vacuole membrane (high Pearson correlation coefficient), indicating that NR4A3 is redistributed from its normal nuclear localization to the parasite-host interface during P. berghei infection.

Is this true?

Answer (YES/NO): YES